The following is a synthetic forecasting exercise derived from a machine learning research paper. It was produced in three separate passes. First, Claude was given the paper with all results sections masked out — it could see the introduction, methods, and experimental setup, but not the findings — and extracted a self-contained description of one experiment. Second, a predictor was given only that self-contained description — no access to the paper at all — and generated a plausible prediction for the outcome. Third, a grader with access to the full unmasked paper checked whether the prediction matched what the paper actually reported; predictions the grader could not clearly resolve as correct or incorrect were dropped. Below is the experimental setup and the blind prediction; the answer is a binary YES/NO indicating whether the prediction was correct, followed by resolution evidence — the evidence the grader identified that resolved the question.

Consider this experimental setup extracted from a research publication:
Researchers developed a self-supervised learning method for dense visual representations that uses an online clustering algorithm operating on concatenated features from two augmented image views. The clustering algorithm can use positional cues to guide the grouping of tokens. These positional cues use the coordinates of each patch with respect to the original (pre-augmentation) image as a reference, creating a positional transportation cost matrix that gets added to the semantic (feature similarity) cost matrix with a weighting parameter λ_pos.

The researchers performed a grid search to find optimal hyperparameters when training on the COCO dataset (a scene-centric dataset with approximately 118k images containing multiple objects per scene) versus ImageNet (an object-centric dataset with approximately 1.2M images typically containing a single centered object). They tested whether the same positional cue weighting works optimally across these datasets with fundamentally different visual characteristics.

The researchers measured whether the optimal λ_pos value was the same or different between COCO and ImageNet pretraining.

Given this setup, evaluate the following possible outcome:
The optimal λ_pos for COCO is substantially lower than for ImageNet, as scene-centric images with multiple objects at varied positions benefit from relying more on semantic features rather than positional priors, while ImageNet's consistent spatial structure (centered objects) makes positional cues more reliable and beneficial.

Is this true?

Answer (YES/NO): NO